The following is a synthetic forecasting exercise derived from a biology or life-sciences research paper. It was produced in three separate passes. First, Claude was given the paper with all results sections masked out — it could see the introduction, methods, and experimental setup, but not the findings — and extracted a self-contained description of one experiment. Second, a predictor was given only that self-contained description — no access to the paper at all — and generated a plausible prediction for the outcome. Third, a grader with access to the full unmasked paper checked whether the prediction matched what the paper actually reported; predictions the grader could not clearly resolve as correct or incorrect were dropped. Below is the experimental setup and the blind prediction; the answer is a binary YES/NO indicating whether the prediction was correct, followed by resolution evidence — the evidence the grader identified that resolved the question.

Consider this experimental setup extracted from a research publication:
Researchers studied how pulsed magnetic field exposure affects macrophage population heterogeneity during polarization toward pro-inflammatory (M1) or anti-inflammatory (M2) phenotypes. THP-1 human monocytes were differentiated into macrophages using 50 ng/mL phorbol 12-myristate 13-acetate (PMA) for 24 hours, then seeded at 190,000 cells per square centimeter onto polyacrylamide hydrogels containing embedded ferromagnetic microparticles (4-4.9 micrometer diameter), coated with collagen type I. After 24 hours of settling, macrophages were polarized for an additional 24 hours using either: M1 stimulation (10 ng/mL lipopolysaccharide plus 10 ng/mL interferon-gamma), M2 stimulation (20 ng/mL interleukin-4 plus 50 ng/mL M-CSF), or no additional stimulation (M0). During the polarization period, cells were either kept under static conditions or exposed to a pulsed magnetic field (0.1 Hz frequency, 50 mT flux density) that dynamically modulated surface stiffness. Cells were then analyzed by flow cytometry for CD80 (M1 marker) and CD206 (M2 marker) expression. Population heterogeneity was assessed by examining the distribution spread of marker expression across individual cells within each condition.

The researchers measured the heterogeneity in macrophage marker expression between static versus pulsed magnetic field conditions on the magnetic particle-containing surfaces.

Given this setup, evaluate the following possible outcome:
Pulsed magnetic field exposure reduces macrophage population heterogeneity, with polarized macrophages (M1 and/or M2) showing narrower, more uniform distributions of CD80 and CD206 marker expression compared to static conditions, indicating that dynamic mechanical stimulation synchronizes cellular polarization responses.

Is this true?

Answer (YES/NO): NO